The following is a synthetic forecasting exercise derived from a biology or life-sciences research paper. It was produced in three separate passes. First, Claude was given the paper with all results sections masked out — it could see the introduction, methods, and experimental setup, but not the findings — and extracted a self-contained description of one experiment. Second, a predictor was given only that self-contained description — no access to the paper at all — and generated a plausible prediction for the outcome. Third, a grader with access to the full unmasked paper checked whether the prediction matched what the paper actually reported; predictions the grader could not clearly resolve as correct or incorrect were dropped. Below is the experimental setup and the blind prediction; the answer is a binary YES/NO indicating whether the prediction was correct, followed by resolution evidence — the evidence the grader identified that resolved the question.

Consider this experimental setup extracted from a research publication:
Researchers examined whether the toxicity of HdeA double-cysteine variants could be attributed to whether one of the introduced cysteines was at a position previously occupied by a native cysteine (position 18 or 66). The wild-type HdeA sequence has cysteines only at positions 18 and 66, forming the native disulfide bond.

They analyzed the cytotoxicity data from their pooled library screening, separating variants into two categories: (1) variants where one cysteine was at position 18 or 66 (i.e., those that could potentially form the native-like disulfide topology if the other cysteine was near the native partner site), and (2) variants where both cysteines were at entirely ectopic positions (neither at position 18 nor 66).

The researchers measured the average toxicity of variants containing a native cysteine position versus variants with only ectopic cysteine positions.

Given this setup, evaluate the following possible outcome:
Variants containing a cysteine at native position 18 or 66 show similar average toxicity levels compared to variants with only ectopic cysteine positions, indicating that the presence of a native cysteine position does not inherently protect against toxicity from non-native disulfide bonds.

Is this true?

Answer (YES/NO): NO